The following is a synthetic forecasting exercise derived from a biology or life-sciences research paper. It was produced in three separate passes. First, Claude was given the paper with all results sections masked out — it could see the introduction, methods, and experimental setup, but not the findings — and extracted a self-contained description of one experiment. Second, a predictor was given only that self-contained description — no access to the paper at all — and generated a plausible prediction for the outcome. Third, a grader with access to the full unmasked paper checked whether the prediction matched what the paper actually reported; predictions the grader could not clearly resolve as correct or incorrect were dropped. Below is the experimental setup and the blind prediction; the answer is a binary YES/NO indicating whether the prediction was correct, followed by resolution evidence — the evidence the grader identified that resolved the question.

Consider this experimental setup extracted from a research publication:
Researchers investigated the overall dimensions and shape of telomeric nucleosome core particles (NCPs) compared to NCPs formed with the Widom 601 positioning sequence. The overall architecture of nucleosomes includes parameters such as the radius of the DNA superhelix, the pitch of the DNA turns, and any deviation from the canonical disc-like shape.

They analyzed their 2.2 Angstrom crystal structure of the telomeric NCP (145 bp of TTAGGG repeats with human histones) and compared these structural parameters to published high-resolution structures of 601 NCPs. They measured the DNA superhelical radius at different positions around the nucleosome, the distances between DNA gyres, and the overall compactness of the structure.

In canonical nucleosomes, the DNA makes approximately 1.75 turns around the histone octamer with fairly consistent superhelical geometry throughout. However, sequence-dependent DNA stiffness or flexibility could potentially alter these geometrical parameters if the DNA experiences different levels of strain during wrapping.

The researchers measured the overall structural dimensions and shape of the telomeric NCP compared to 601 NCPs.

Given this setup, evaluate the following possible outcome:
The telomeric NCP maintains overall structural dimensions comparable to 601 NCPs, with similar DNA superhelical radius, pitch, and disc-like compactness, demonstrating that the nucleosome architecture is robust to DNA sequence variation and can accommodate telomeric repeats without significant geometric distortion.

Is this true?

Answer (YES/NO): YES